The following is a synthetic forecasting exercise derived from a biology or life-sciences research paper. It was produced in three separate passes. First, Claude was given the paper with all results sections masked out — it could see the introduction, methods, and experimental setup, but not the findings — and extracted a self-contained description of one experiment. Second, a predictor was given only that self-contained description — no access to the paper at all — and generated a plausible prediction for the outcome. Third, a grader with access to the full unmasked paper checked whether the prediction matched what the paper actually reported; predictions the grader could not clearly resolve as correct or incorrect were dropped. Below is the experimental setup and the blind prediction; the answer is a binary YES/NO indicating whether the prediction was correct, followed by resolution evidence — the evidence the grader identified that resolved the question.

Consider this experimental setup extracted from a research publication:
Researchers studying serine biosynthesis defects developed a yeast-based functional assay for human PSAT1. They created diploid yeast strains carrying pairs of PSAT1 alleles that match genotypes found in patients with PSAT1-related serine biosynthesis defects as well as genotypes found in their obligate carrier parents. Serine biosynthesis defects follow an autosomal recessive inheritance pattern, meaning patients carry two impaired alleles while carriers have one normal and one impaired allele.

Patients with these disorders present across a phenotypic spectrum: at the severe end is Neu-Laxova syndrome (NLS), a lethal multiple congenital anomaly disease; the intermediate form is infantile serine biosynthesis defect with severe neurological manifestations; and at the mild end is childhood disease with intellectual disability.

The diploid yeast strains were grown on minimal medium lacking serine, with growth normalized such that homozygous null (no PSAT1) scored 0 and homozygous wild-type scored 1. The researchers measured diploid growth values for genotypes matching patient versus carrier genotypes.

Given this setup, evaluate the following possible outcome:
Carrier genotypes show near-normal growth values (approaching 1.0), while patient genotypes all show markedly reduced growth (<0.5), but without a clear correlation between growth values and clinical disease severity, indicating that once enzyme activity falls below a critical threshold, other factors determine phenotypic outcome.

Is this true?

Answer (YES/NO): NO